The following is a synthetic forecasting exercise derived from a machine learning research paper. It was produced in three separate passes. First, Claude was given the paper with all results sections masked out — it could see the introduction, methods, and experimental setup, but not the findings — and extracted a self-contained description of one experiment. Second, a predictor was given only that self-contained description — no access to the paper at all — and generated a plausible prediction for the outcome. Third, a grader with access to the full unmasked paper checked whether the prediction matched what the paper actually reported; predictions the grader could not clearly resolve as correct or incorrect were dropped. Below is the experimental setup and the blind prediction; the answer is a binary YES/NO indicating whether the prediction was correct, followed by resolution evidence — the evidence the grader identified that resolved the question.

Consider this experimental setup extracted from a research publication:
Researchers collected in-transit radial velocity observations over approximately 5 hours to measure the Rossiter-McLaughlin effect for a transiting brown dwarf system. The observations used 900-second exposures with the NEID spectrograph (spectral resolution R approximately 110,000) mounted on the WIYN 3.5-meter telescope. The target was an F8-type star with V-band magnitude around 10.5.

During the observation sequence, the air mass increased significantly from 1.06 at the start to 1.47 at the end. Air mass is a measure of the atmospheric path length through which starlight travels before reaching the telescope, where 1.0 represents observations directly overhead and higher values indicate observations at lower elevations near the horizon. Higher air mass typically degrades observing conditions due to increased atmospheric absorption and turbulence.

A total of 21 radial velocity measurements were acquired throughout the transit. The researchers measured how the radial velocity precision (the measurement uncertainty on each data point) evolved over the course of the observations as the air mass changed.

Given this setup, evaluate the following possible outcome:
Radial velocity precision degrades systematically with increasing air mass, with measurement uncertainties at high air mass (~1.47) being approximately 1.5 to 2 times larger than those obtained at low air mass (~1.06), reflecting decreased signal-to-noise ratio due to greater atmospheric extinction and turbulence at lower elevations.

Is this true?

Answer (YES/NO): NO